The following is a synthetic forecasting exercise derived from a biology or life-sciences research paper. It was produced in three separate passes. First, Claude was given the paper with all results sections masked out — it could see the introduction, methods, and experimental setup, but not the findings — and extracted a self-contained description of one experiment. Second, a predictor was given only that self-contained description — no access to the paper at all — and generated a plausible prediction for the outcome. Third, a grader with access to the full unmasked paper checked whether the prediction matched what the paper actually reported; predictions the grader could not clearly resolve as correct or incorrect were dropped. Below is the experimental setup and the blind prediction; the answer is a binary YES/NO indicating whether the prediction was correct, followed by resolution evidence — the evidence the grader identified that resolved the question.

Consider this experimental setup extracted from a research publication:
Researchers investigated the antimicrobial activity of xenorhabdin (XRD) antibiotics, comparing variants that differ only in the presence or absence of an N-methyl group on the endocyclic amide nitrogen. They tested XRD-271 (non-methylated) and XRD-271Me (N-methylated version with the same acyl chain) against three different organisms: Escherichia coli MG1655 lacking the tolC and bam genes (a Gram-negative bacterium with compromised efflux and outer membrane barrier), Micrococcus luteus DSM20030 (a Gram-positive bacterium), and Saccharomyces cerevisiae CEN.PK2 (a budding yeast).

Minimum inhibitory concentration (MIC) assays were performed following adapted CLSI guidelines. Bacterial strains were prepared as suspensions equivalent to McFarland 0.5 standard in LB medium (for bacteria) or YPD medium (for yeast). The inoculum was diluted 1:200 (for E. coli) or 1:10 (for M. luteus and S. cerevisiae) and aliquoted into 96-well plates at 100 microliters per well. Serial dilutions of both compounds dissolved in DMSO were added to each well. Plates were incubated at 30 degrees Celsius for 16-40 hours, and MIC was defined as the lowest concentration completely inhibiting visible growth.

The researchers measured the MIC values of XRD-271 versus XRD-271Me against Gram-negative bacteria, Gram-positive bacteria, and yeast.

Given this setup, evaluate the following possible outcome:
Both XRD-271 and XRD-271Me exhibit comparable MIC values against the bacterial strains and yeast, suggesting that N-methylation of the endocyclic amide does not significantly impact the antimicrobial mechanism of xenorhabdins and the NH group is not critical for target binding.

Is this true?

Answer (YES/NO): NO